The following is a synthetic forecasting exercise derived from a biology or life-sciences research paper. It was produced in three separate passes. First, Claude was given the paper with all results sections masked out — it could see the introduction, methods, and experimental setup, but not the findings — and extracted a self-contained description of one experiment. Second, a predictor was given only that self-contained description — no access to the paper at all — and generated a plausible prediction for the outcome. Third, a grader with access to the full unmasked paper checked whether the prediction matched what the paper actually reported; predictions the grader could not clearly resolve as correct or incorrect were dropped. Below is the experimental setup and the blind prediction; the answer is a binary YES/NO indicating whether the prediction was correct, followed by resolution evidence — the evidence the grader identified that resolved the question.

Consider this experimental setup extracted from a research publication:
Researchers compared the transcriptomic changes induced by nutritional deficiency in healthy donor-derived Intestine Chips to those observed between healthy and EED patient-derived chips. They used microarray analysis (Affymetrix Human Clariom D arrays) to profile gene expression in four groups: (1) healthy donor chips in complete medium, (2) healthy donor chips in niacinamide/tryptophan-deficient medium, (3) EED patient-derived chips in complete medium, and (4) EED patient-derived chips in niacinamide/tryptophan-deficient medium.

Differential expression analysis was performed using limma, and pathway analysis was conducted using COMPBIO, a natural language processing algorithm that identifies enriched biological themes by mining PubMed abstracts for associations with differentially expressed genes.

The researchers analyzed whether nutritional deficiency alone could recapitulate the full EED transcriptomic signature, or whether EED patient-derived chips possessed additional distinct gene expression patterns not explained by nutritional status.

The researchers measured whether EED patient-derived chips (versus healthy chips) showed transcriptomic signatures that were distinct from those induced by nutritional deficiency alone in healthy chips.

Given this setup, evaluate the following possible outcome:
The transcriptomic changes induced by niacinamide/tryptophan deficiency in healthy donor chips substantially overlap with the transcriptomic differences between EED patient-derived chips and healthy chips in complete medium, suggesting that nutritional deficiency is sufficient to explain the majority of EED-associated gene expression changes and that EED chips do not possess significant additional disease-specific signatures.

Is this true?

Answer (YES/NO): NO